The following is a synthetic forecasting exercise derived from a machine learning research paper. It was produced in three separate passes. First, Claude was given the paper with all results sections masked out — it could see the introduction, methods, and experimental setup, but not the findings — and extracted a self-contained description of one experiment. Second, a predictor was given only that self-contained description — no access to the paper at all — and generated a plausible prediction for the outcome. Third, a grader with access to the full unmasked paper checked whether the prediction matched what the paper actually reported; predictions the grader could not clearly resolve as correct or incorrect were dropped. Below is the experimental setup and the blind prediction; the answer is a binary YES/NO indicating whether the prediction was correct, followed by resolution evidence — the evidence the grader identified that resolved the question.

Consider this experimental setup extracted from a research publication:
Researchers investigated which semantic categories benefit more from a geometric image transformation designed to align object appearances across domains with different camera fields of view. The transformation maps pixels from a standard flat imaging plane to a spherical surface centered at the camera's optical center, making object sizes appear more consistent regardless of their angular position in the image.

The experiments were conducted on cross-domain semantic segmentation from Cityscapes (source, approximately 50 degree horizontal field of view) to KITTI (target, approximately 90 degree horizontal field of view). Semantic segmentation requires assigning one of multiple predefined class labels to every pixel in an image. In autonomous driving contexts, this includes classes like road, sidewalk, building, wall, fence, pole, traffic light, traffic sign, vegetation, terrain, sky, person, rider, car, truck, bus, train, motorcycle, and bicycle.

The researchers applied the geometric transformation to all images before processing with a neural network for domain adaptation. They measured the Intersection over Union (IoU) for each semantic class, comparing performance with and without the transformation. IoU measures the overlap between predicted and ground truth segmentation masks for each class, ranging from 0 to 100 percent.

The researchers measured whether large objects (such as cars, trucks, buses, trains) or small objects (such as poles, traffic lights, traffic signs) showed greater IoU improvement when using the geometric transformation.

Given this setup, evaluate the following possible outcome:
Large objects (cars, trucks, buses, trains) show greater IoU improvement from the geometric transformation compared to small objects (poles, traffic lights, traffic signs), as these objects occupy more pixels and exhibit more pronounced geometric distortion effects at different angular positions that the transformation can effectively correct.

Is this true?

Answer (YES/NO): YES